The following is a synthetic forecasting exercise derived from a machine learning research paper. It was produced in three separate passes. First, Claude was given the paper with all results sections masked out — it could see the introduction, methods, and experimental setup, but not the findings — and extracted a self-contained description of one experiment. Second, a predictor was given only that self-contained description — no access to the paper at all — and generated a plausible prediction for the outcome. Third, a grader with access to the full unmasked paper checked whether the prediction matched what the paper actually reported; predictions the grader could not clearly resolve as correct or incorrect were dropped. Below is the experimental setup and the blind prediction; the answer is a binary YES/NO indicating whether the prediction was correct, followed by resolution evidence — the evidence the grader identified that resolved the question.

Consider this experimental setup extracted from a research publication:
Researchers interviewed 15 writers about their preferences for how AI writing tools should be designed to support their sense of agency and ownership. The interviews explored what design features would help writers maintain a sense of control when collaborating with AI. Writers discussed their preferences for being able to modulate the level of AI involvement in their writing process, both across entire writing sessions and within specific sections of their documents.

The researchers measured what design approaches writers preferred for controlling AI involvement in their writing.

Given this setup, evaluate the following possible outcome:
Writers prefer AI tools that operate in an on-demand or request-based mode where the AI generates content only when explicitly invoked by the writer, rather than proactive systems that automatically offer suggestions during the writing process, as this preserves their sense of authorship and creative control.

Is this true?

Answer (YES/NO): NO